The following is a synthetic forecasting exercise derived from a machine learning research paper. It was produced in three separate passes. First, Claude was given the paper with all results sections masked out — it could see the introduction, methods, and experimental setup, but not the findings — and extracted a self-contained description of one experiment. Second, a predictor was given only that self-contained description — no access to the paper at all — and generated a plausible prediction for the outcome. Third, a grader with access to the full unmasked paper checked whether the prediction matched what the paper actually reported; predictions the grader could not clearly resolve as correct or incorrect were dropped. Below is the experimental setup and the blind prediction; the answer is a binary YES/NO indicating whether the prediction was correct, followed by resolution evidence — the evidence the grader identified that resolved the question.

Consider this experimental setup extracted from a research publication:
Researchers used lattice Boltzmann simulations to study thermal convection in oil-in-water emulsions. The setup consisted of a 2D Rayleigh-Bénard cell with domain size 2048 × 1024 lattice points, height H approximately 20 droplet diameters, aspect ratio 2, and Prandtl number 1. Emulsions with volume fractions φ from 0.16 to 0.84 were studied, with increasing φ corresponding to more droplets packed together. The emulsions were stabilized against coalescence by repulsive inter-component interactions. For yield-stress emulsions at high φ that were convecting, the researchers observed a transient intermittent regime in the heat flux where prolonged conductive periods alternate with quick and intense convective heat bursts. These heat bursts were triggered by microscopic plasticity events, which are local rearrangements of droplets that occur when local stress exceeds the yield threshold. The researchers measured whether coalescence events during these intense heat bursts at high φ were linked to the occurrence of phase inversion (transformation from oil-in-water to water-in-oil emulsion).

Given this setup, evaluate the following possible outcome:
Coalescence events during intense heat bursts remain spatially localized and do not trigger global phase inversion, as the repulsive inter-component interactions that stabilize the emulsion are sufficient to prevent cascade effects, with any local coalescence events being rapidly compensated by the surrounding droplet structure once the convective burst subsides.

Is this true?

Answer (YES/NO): NO